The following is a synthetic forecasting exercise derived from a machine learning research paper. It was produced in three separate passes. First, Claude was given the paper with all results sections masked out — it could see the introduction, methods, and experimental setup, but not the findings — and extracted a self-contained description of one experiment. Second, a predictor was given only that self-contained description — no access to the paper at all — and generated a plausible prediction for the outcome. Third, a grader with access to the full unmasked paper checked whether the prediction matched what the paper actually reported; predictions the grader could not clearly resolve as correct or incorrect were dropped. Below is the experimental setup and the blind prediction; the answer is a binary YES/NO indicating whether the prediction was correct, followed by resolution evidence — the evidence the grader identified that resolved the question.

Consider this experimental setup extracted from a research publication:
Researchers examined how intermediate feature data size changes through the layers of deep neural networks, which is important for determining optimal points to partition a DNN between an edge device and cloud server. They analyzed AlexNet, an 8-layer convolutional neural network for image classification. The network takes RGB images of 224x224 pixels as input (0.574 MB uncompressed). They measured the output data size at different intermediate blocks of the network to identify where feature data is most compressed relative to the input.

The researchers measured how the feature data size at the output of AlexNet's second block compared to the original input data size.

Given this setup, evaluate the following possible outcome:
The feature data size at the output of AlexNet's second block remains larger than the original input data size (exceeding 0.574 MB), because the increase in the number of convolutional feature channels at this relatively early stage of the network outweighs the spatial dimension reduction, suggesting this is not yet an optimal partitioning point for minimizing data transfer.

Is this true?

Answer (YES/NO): NO